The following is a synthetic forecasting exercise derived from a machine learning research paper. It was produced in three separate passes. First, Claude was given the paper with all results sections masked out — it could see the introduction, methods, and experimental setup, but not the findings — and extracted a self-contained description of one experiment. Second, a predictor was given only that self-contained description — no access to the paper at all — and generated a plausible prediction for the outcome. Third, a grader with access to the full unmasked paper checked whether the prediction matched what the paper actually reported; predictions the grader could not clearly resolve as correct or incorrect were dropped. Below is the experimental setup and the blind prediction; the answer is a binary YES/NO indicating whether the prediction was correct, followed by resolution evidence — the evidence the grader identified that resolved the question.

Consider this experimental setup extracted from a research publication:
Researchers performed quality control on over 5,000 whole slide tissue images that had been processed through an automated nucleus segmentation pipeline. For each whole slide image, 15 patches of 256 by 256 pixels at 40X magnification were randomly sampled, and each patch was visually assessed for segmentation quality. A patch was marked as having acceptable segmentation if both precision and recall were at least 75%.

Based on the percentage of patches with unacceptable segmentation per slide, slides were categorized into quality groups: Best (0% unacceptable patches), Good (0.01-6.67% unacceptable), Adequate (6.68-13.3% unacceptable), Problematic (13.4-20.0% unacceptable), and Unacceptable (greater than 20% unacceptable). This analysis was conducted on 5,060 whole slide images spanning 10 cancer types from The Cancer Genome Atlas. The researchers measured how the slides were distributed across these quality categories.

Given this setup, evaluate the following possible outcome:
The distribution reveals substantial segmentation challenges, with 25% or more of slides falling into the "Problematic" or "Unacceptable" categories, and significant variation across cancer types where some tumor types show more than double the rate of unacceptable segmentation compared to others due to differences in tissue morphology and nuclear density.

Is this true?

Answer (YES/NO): NO